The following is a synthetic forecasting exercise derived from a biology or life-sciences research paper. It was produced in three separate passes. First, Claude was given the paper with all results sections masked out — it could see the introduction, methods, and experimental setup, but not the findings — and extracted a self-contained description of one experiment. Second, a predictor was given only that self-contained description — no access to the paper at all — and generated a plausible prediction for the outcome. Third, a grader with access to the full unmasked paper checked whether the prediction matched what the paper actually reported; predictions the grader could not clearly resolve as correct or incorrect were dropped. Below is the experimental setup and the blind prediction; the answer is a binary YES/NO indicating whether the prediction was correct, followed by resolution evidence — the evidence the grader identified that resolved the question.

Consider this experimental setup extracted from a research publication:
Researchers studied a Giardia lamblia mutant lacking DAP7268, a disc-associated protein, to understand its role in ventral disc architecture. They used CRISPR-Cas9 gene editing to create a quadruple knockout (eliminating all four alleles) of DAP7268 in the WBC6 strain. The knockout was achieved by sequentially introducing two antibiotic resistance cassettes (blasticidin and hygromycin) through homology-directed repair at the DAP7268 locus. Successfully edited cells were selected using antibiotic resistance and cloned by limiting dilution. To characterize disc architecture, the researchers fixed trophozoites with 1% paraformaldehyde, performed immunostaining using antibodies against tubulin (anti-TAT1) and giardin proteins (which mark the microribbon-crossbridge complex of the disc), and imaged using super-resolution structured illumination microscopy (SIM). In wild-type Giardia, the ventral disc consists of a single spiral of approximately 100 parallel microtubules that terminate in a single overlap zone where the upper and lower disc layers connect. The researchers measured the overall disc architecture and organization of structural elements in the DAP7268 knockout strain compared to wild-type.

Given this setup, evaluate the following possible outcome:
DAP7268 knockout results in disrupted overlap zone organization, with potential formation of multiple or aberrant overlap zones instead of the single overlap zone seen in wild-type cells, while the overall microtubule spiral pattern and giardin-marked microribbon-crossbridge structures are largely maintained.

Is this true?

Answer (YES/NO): NO